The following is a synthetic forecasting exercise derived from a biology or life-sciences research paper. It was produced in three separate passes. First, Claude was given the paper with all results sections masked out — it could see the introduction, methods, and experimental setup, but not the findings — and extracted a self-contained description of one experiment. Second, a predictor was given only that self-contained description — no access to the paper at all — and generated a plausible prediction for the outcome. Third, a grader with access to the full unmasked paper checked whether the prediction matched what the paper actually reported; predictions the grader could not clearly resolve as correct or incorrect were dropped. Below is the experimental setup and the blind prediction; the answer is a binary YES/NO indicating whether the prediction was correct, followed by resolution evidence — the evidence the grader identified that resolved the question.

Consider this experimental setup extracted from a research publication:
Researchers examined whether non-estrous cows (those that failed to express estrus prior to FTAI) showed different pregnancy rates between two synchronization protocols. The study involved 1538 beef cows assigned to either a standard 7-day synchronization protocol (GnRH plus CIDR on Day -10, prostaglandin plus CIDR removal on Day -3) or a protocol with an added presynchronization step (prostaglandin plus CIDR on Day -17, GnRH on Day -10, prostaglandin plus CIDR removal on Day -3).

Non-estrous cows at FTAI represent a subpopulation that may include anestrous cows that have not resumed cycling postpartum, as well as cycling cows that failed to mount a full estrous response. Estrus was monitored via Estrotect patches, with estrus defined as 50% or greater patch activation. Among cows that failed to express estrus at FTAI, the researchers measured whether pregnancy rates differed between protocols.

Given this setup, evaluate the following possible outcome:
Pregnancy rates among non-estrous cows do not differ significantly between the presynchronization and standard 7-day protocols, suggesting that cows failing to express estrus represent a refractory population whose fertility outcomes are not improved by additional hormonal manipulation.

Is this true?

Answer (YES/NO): YES